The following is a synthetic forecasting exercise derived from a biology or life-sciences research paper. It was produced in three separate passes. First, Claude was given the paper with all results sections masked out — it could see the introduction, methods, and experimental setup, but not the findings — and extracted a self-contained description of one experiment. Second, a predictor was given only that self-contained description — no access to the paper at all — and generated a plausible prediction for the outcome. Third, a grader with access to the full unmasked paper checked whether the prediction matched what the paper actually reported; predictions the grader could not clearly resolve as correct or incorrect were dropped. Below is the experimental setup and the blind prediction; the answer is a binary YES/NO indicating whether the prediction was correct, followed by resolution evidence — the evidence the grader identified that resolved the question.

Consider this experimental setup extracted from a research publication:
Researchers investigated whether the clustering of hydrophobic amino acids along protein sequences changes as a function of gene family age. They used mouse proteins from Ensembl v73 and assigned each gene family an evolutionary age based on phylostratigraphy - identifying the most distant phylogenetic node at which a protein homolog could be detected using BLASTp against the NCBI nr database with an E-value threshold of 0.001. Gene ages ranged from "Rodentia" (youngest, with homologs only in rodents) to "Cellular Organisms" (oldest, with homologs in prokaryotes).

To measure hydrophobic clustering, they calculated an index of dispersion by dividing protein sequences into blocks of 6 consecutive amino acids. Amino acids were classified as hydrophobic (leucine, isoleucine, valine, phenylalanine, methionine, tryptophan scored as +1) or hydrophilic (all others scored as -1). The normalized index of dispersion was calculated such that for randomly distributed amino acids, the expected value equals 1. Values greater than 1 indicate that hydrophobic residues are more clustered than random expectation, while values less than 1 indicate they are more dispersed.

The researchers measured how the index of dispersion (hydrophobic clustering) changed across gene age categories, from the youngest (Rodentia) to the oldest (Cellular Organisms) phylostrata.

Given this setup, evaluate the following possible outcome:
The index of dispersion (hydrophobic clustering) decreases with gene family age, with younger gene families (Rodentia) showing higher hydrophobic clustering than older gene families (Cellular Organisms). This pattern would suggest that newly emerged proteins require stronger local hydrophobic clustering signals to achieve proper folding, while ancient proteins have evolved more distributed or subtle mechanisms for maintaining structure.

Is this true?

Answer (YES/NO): NO